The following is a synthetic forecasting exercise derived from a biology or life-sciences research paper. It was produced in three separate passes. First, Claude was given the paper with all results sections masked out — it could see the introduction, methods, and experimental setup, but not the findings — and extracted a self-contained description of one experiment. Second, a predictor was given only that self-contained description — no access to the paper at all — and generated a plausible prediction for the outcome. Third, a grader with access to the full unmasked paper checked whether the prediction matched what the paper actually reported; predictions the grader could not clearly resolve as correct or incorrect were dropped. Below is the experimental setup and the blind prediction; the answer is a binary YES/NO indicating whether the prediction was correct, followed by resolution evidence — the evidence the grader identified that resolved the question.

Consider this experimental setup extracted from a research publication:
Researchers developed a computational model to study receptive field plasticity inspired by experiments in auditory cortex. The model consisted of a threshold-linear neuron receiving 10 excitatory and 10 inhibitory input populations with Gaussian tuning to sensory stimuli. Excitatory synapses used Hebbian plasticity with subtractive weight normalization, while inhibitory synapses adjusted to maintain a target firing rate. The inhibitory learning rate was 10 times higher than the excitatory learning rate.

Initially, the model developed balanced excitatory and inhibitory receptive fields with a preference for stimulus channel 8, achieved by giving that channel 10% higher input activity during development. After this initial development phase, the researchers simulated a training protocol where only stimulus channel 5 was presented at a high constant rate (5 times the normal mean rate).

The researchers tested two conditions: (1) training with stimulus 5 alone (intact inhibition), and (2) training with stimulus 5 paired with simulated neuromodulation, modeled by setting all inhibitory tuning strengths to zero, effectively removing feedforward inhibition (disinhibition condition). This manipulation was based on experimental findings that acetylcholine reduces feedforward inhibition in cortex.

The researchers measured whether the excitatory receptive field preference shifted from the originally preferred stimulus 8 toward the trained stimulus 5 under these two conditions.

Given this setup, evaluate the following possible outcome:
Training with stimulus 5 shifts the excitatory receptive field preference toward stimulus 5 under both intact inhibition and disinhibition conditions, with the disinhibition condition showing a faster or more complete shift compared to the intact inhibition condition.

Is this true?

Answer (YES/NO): NO